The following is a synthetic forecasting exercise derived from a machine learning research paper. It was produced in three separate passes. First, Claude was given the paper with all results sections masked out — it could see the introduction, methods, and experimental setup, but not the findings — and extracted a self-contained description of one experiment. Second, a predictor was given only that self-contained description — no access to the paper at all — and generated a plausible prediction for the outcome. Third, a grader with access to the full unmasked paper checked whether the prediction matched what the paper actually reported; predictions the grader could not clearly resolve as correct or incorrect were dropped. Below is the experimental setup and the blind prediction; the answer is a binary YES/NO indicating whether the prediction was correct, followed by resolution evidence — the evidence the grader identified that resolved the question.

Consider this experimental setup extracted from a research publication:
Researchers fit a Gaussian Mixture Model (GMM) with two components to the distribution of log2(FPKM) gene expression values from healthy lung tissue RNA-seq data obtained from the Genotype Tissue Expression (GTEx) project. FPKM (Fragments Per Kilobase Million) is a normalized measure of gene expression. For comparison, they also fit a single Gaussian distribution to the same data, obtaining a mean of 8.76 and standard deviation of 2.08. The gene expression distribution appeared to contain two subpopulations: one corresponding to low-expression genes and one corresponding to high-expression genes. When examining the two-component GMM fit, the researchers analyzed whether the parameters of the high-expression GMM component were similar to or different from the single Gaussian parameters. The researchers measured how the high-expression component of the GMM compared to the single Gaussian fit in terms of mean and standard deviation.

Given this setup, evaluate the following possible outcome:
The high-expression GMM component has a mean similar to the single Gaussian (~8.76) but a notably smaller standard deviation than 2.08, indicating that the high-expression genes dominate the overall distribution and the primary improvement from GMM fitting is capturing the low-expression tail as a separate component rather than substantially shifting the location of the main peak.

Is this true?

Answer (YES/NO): NO